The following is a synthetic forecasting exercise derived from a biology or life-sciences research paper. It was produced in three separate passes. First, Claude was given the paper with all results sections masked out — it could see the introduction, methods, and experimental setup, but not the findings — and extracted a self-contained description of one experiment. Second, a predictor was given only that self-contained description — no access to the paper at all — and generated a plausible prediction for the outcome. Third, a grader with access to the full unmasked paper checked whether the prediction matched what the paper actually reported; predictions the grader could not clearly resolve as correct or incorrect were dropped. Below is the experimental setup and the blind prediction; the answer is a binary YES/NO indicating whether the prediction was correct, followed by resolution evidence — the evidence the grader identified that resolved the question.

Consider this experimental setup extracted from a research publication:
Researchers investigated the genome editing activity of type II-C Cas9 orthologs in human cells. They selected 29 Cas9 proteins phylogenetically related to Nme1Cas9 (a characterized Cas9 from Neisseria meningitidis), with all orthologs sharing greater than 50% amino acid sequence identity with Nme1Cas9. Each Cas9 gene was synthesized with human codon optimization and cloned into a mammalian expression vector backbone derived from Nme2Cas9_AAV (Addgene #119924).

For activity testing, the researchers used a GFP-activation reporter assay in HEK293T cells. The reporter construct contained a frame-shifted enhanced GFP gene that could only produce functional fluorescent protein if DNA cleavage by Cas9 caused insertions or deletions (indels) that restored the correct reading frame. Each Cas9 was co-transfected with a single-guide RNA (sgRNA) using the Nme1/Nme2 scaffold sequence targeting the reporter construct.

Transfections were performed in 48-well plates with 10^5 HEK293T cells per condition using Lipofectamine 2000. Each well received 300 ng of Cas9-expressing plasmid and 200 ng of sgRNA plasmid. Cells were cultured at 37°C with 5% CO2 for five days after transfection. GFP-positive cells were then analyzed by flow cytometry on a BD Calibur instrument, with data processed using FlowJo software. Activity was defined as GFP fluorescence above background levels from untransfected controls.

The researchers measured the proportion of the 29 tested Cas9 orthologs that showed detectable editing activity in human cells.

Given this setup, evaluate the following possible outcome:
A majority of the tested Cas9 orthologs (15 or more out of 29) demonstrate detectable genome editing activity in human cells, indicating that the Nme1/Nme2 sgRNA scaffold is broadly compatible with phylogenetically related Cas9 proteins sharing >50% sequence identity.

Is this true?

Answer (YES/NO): YES